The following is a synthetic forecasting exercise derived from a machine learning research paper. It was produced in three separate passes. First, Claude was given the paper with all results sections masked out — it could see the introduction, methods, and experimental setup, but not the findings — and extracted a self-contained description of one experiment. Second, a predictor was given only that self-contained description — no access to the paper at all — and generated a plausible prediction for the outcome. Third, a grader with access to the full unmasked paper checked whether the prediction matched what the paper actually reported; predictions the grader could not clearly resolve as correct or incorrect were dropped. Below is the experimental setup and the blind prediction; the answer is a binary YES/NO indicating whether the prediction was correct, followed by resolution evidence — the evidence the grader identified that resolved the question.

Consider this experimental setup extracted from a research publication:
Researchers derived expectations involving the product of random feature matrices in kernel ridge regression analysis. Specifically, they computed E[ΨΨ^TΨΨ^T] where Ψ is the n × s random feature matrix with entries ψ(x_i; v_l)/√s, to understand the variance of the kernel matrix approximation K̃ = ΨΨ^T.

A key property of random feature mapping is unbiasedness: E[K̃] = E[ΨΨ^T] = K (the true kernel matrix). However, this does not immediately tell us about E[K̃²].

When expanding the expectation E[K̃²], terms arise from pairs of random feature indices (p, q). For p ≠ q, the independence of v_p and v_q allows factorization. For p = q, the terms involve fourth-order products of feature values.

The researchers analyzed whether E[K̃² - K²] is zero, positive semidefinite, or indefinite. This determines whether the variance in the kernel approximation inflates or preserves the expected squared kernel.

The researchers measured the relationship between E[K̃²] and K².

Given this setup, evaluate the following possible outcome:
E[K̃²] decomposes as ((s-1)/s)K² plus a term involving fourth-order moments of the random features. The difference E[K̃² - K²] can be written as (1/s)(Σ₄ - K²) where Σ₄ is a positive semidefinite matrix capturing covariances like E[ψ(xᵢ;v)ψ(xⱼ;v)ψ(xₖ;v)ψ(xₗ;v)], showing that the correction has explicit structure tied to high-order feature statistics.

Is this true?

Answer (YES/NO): YES